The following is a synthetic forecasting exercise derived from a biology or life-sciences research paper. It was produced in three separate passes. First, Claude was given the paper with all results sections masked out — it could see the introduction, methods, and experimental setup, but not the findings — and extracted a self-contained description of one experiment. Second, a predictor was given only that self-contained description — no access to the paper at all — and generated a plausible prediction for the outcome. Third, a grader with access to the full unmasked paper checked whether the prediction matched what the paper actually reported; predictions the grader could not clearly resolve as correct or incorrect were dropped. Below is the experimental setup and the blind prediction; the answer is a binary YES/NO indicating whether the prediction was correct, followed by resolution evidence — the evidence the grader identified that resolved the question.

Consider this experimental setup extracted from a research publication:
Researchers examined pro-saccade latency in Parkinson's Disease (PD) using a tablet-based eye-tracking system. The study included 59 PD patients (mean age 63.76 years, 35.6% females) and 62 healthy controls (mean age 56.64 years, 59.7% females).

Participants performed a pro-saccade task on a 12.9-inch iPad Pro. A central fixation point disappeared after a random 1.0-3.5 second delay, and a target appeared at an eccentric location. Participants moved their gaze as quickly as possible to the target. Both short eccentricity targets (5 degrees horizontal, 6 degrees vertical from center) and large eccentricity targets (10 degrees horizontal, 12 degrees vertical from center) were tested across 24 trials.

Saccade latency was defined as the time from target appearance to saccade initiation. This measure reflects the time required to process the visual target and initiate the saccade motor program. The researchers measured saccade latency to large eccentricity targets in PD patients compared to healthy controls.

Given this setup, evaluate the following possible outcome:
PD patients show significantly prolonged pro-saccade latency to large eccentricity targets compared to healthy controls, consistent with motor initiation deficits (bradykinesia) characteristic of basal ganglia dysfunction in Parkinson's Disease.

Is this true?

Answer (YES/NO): NO